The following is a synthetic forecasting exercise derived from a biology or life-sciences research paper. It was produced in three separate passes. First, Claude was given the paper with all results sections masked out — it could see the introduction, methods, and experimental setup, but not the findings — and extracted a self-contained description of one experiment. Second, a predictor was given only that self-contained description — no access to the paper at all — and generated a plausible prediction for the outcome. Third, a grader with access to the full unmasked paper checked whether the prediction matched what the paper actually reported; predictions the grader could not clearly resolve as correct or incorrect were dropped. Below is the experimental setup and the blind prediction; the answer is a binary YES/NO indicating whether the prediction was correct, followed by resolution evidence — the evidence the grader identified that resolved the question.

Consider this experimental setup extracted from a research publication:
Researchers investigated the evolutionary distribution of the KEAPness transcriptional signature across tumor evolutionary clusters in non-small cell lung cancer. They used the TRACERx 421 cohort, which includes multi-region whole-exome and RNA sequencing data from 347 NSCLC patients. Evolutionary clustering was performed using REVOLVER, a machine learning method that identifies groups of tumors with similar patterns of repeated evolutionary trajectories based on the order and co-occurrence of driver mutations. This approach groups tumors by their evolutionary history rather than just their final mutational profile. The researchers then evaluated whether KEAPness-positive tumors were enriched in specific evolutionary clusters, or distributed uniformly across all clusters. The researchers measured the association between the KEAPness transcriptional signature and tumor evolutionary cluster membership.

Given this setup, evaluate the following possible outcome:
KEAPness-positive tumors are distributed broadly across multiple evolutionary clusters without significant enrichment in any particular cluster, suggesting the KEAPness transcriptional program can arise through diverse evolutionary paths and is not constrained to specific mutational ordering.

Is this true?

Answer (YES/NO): YES